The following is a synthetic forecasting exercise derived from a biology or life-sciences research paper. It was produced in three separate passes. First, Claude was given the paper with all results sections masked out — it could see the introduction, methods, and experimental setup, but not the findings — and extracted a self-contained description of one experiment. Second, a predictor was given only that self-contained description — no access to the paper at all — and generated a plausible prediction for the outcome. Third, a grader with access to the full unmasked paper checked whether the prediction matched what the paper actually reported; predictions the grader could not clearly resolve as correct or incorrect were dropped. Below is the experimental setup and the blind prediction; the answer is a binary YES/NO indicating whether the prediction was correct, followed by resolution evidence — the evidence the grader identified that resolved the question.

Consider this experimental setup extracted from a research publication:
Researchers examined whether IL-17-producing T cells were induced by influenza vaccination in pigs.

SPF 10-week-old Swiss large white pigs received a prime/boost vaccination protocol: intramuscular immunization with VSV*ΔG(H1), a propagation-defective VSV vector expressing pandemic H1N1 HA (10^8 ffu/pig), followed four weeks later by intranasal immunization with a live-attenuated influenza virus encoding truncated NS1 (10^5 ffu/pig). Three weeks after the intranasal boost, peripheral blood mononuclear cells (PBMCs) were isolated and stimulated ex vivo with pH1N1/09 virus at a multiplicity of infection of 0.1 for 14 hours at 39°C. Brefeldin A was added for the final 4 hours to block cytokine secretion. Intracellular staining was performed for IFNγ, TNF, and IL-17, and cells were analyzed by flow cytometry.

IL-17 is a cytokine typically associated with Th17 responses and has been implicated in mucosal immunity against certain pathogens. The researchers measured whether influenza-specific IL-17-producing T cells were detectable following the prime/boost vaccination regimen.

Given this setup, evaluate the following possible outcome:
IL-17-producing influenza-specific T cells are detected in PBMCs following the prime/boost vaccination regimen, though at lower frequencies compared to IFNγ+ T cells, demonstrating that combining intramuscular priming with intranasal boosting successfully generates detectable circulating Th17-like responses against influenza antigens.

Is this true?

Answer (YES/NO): NO